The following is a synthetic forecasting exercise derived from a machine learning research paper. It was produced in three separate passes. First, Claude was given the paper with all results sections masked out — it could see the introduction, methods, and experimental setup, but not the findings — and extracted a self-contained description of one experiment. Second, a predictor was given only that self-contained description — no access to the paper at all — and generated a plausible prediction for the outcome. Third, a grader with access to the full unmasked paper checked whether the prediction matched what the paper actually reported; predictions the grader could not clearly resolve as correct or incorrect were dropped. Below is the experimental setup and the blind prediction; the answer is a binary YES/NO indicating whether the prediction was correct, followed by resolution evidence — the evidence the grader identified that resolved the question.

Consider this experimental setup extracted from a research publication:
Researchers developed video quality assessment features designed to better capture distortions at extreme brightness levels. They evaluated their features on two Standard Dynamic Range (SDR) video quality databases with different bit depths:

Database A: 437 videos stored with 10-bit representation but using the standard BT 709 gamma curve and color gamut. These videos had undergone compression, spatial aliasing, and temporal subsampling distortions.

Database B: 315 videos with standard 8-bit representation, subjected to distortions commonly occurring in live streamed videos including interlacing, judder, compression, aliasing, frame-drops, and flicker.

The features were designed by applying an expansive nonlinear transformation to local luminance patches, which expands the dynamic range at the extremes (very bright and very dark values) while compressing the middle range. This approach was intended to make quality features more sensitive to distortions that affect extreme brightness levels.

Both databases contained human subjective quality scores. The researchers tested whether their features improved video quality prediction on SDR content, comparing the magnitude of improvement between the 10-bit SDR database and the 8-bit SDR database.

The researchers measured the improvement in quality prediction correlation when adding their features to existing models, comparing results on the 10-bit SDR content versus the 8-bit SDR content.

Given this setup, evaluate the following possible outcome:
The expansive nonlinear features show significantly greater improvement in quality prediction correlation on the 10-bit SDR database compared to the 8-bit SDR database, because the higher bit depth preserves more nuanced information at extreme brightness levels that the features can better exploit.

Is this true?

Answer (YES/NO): YES